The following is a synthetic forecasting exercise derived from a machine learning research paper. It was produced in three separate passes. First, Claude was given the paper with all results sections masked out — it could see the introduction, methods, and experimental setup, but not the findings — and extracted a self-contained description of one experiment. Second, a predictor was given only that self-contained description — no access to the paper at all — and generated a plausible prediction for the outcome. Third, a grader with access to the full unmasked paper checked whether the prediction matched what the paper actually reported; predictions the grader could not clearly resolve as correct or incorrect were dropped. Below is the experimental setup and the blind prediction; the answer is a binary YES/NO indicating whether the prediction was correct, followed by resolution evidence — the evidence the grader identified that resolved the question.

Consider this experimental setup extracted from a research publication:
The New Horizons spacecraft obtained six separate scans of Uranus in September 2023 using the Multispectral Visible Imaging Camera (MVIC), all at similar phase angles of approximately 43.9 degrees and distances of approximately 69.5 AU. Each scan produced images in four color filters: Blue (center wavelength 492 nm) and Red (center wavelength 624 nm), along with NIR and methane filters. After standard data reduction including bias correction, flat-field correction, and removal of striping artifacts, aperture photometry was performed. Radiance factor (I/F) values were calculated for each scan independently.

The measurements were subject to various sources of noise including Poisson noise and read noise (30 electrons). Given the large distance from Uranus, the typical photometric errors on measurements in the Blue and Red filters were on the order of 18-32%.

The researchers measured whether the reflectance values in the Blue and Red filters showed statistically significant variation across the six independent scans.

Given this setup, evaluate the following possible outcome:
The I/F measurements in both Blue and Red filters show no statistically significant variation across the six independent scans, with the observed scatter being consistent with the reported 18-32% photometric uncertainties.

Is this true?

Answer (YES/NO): YES